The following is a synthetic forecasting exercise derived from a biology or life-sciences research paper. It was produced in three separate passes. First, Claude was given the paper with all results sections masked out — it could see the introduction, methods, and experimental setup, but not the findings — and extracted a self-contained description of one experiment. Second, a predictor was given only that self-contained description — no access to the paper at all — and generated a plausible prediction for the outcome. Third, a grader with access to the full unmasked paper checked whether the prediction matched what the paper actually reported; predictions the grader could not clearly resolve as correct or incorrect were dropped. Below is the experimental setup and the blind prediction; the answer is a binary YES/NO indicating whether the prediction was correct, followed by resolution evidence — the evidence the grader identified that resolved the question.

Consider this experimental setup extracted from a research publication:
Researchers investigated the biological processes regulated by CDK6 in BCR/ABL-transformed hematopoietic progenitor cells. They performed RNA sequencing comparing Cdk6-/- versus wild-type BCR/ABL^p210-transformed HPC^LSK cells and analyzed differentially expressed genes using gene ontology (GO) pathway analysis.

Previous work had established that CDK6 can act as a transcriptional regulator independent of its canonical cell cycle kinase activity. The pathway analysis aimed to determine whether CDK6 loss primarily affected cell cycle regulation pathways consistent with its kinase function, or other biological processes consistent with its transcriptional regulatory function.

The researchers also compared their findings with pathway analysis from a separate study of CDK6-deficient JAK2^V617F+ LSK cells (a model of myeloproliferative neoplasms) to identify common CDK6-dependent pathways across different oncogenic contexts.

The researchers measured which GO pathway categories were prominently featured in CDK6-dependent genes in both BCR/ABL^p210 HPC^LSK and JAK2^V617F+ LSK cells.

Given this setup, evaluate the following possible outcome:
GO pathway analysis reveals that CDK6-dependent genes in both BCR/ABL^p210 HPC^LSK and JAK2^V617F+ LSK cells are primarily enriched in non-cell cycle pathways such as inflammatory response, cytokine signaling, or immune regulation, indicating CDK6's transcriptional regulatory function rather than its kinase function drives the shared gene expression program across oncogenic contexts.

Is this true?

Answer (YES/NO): YES